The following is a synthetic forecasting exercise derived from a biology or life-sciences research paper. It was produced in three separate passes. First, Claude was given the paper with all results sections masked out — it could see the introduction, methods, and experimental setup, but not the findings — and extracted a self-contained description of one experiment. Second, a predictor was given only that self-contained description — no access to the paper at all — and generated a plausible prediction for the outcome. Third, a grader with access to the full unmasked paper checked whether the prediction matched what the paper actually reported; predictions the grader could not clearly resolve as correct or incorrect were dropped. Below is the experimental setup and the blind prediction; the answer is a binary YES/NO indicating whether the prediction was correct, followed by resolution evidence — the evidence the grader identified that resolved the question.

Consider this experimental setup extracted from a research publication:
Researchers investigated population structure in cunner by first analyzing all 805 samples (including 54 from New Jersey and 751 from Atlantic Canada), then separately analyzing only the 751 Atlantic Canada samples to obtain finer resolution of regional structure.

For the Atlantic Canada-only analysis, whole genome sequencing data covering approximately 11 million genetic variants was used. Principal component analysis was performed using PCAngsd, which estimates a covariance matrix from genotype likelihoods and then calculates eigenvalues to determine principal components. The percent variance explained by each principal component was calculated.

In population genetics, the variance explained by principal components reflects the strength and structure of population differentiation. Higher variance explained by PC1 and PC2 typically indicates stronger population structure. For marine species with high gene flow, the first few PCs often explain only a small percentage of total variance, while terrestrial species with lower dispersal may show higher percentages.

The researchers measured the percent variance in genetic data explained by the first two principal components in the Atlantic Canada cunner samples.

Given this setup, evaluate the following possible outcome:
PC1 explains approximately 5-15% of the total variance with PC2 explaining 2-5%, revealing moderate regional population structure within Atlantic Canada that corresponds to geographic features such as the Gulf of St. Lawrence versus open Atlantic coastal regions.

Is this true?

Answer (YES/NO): NO